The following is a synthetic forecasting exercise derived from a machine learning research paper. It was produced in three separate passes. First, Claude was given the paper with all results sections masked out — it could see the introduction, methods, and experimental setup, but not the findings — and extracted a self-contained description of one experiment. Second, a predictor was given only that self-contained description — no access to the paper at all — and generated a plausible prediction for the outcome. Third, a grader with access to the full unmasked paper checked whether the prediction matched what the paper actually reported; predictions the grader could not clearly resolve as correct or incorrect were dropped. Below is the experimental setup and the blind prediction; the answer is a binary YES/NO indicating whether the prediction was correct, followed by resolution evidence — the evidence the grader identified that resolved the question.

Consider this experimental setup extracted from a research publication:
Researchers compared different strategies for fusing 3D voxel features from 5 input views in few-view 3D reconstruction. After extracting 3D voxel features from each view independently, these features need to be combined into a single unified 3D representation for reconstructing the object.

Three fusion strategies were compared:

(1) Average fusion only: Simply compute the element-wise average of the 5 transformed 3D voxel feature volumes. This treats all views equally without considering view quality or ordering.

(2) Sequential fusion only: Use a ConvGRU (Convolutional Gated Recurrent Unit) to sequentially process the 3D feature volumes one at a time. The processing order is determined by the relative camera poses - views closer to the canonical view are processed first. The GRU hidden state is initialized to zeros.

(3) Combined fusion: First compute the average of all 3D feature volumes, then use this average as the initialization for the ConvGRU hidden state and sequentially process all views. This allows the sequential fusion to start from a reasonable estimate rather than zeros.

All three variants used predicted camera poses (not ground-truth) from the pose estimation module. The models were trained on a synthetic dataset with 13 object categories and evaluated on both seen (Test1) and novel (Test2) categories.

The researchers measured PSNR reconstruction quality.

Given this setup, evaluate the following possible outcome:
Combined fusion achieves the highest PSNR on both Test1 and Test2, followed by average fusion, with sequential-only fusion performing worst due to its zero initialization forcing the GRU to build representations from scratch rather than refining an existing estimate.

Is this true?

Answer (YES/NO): NO